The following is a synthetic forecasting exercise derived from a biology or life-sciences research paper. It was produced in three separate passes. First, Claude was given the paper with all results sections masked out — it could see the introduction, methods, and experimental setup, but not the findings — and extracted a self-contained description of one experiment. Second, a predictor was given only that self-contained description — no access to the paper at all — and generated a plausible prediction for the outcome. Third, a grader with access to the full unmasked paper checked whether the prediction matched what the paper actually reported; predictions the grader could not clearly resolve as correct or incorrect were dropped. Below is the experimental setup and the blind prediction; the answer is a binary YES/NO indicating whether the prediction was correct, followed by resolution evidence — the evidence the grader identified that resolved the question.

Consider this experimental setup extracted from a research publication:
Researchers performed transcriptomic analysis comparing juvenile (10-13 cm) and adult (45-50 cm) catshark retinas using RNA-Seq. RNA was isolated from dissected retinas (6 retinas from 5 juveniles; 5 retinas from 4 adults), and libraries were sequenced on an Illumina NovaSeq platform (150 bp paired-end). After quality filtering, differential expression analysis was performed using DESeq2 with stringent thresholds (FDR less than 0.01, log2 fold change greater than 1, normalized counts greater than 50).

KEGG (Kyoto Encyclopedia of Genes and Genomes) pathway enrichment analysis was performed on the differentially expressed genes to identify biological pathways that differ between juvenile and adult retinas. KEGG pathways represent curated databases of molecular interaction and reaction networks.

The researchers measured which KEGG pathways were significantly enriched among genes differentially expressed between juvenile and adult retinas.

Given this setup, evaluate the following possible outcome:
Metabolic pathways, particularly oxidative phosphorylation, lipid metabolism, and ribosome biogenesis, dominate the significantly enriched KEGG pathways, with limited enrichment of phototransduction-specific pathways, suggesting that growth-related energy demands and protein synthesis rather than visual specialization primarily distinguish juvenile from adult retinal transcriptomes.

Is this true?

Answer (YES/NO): NO